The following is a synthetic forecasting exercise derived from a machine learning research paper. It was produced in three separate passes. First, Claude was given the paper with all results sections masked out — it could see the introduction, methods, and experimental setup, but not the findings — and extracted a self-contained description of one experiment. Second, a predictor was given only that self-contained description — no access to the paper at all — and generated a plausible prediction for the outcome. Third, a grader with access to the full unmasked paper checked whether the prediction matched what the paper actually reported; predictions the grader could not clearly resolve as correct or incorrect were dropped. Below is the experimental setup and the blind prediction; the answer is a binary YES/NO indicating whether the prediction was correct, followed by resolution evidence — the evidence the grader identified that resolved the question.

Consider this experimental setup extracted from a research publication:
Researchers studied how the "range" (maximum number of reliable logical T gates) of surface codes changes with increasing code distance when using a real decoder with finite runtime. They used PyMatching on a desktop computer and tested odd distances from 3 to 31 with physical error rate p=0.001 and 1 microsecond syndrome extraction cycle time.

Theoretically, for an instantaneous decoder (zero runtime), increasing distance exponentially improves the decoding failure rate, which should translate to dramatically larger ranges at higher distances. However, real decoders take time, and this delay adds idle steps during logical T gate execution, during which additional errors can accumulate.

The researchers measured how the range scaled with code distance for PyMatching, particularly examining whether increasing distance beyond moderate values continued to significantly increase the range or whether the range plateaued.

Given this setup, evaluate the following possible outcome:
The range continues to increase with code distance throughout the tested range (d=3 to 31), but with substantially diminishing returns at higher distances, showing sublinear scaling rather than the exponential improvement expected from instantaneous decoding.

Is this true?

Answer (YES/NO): NO